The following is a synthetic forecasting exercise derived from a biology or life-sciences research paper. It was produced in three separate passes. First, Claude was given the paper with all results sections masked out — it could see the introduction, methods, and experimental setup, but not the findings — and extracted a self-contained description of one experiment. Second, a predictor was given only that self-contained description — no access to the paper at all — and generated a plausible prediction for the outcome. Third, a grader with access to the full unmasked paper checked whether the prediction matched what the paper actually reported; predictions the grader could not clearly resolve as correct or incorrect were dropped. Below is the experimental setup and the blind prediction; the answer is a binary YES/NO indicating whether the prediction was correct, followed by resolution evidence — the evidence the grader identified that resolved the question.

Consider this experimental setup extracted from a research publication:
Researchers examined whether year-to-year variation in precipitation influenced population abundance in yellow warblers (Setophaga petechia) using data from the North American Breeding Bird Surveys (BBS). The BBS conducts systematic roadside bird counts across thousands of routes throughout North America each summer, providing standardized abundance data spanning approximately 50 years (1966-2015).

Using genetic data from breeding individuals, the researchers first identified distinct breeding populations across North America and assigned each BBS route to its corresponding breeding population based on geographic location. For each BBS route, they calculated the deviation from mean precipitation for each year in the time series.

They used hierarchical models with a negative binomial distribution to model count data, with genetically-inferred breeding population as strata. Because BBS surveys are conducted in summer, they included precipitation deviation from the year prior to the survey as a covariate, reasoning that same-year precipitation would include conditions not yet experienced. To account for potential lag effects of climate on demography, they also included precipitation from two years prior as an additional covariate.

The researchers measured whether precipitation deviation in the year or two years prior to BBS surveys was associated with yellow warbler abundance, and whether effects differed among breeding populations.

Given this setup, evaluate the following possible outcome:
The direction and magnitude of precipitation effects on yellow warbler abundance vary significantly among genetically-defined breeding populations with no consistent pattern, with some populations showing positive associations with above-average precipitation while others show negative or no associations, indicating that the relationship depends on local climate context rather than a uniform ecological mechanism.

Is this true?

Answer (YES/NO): YES